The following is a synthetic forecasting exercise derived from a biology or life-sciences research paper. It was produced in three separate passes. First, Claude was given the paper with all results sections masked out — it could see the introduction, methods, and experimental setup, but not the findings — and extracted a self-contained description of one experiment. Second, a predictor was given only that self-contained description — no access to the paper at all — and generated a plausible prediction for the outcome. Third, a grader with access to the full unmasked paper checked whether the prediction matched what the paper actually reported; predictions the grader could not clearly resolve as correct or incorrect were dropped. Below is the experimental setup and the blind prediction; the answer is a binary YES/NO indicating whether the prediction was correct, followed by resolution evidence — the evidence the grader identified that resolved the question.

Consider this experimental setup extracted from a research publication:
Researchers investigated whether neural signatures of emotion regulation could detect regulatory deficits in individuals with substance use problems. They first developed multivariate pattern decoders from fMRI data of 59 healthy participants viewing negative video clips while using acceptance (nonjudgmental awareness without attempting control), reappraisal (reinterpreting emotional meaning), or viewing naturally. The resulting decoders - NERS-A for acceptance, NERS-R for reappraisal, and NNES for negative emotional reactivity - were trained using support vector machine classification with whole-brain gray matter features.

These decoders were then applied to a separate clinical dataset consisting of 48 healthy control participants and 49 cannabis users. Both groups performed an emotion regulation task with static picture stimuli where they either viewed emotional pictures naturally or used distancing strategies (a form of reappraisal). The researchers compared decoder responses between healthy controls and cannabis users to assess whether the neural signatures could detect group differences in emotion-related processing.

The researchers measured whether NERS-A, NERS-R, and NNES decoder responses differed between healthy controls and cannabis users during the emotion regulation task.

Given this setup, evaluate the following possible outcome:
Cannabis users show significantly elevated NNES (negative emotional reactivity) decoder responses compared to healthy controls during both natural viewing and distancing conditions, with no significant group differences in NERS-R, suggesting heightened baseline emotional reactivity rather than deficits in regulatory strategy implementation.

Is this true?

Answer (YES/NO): NO